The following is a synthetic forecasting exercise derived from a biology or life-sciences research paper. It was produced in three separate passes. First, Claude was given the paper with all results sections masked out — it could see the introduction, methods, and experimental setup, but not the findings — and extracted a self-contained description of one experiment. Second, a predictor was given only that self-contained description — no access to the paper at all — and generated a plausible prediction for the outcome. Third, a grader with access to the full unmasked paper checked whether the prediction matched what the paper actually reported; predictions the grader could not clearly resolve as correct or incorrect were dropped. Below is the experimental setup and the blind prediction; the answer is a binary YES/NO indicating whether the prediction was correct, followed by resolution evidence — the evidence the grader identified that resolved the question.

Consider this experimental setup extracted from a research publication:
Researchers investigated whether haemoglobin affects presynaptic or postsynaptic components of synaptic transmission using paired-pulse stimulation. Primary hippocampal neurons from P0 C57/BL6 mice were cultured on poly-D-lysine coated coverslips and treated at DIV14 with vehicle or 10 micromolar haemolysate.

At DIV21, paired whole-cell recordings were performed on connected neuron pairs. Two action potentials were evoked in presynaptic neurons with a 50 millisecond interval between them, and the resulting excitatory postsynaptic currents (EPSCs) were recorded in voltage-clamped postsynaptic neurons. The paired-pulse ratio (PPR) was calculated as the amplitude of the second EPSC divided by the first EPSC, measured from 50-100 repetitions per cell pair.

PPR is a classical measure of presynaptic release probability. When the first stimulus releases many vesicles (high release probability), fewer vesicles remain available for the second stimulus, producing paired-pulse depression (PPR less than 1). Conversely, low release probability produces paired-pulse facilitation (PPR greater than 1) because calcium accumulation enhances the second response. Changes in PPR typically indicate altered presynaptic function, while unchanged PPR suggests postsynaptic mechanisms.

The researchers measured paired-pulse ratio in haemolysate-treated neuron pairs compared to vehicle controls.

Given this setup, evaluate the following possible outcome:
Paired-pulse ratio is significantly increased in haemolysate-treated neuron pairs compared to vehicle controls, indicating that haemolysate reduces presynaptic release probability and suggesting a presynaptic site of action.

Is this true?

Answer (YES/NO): NO